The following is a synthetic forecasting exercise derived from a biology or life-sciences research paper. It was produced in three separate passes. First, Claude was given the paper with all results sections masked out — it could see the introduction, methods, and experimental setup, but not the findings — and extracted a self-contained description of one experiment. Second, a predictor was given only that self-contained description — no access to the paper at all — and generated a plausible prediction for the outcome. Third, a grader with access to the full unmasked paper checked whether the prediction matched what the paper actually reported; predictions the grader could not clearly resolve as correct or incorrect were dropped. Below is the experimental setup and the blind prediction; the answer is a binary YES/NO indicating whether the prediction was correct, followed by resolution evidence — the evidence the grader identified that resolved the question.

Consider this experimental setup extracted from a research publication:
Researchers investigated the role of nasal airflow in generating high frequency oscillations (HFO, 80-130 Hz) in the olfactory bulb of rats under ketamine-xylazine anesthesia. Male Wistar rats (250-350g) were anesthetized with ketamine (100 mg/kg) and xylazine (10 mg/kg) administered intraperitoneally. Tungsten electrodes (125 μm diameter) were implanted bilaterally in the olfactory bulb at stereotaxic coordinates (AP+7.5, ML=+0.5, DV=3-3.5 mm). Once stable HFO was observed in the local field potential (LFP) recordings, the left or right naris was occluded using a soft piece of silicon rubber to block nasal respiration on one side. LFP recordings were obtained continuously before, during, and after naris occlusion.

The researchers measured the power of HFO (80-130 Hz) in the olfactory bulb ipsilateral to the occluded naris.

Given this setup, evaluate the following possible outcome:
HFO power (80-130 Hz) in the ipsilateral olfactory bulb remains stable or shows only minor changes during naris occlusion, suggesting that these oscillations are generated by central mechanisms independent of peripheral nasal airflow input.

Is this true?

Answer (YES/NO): NO